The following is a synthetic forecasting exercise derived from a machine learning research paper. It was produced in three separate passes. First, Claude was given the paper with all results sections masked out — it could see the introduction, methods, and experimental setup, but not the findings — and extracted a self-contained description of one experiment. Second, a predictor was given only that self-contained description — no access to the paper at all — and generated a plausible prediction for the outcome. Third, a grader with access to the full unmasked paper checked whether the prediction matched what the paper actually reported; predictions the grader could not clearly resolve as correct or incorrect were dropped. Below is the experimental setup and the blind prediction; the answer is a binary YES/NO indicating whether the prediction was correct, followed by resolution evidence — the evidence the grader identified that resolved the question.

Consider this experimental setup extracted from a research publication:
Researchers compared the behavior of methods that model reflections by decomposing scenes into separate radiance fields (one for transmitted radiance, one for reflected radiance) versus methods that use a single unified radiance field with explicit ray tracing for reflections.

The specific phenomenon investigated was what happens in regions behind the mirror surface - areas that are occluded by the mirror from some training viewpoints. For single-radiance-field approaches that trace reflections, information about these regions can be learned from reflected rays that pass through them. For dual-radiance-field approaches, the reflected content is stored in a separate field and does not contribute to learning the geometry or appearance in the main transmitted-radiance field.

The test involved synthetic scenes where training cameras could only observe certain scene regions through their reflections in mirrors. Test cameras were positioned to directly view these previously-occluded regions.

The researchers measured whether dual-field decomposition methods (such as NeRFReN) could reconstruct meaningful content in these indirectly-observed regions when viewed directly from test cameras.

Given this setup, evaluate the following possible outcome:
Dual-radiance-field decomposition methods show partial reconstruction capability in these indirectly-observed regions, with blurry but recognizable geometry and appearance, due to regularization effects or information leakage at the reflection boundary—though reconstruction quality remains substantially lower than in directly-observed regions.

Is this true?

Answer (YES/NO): NO